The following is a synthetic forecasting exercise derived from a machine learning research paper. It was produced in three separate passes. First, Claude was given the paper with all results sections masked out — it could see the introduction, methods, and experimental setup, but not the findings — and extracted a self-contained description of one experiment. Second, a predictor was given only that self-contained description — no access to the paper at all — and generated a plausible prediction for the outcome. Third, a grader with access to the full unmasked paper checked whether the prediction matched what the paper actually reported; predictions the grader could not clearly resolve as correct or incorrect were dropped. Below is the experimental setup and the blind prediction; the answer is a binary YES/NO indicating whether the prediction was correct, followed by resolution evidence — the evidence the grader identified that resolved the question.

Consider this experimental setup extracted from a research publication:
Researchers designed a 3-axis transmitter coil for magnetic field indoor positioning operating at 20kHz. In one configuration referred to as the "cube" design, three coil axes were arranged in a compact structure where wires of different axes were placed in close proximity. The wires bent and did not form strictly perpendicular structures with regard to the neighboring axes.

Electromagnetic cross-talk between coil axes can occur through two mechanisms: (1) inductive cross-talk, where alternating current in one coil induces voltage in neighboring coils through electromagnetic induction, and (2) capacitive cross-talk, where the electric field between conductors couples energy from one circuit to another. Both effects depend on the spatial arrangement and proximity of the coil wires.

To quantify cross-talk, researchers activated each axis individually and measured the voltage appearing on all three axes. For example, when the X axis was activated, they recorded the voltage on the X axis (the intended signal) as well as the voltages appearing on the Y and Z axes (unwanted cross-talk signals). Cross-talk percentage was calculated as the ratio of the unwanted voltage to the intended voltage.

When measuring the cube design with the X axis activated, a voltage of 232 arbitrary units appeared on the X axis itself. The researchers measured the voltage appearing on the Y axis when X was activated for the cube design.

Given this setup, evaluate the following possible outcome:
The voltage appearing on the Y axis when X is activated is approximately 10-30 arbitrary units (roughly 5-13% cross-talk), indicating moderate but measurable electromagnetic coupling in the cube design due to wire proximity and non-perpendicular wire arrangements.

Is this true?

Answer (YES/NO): NO